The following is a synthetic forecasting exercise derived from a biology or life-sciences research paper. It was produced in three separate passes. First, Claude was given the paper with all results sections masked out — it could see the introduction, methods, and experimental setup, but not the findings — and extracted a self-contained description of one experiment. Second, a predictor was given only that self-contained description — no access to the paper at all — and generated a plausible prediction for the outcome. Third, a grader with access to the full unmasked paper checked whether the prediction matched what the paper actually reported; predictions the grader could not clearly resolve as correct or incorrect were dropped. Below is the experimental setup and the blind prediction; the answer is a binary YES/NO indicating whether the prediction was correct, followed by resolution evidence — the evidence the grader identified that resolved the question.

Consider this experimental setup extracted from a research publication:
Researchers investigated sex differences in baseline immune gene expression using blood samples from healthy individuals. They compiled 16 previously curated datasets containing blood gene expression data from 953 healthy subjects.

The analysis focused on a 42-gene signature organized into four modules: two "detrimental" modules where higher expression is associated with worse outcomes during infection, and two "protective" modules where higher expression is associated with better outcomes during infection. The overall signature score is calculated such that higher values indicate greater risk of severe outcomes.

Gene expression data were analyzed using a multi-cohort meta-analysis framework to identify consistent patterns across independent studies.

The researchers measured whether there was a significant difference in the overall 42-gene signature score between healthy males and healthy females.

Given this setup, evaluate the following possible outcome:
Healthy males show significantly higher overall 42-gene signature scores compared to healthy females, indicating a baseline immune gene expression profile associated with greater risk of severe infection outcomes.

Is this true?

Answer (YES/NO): YES